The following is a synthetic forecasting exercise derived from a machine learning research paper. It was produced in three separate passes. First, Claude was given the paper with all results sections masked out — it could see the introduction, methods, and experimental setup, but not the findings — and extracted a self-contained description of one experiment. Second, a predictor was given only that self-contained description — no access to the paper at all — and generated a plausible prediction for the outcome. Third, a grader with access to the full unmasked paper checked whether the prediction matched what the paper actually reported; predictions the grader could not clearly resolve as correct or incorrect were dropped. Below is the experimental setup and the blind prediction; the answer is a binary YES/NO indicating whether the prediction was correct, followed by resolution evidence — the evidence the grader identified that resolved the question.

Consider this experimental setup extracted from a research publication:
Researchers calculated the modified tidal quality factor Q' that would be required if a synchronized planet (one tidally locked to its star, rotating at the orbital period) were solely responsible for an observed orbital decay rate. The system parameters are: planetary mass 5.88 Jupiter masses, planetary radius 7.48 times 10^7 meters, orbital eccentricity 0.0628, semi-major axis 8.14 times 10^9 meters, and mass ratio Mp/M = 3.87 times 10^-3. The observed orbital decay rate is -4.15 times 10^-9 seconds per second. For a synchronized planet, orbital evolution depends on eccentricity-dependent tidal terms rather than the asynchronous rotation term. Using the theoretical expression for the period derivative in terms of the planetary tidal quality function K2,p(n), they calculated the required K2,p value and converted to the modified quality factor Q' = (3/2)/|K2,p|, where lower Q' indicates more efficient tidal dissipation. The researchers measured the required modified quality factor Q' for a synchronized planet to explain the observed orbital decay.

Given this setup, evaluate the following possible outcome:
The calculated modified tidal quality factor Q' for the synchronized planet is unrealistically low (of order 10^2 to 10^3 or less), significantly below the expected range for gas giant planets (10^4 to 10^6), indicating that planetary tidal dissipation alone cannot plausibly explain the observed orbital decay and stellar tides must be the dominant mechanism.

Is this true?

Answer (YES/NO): NO